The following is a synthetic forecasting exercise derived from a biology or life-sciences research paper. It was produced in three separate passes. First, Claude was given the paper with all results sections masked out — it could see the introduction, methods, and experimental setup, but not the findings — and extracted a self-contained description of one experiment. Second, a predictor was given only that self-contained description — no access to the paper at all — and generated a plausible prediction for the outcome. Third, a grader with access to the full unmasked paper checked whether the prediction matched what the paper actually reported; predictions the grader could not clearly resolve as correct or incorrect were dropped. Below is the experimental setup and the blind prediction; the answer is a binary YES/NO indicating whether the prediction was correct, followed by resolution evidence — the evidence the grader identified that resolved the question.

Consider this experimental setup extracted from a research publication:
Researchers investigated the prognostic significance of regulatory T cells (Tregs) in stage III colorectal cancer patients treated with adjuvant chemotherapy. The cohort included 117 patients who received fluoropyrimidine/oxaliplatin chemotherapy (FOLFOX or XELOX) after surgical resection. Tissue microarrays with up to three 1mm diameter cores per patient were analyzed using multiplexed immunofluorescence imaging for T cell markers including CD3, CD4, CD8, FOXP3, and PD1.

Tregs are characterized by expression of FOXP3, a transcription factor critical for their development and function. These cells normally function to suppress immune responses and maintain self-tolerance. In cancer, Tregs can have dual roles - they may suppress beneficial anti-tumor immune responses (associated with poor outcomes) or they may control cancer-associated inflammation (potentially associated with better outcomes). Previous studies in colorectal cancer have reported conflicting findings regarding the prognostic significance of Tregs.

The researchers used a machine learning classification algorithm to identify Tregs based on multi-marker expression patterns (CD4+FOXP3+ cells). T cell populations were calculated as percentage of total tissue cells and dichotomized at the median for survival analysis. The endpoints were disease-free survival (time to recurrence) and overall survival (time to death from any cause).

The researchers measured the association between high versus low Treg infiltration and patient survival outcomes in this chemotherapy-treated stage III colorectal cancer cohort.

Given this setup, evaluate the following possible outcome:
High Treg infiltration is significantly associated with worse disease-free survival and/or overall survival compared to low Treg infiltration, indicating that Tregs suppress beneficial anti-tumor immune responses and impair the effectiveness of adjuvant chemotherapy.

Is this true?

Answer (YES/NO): NO